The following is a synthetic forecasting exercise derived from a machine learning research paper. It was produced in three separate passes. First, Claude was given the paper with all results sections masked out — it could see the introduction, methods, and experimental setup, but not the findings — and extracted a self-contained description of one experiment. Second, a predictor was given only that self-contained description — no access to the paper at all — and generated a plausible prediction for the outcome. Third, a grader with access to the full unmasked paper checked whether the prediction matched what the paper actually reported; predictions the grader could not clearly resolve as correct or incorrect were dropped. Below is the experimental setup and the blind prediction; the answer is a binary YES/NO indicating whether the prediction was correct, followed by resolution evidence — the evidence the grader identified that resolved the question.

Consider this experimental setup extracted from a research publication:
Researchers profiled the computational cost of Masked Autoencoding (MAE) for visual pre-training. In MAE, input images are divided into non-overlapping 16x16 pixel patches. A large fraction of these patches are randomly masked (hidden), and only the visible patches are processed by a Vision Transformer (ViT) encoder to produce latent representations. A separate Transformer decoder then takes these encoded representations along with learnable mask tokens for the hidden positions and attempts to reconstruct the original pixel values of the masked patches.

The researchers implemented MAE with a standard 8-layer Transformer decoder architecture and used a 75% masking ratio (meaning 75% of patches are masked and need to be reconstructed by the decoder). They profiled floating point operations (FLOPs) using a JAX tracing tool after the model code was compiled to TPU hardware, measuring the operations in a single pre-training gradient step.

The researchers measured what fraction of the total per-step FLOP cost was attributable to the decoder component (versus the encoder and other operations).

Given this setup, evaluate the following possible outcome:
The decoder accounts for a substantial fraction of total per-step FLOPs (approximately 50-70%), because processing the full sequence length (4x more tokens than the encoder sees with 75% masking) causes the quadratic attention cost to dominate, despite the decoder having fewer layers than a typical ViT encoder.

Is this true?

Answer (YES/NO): NO